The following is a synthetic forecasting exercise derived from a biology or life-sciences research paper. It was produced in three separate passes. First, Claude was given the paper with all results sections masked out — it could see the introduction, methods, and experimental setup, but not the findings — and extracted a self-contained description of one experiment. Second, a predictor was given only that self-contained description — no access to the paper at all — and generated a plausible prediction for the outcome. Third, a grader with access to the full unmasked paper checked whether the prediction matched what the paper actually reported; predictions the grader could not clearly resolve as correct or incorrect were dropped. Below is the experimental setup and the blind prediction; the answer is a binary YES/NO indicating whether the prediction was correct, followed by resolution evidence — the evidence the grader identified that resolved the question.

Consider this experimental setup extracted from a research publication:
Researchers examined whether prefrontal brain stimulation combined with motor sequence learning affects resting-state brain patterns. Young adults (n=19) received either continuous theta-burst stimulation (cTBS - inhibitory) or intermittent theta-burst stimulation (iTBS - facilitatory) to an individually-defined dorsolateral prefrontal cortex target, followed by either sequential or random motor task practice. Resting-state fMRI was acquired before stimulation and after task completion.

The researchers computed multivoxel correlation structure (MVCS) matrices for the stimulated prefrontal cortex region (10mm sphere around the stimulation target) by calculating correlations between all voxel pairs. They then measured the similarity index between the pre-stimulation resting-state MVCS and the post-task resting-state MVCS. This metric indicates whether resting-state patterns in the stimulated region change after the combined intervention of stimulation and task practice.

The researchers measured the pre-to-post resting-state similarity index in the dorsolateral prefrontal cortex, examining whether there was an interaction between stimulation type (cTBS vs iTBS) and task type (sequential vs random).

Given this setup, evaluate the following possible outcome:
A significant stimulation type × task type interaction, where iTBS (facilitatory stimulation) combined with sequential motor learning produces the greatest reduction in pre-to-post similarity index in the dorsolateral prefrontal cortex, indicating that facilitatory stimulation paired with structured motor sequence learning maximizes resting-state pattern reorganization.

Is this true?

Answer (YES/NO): NO